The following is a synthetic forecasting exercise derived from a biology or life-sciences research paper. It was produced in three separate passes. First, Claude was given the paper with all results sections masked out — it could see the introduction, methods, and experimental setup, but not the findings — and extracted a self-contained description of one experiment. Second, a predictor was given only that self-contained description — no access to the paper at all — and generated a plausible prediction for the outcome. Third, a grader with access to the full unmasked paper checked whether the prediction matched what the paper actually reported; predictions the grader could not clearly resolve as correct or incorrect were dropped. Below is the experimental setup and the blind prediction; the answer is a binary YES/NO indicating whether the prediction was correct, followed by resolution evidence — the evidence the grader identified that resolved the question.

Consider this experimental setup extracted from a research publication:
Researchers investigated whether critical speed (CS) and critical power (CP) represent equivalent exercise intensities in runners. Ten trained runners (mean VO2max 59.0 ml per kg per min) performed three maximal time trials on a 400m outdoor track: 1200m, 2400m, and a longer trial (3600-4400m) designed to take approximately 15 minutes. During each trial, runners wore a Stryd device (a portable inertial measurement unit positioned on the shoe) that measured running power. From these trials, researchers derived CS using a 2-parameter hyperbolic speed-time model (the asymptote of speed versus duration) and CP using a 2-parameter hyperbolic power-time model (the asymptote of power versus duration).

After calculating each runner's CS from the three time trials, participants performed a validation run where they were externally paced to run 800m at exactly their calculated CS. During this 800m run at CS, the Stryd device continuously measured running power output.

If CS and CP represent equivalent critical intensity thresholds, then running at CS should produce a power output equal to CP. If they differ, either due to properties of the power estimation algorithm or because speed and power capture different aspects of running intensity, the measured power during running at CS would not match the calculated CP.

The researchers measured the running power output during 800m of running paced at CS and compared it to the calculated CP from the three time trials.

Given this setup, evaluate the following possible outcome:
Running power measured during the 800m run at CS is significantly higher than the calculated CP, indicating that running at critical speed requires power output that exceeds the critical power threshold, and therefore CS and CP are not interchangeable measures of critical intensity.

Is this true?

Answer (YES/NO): NO